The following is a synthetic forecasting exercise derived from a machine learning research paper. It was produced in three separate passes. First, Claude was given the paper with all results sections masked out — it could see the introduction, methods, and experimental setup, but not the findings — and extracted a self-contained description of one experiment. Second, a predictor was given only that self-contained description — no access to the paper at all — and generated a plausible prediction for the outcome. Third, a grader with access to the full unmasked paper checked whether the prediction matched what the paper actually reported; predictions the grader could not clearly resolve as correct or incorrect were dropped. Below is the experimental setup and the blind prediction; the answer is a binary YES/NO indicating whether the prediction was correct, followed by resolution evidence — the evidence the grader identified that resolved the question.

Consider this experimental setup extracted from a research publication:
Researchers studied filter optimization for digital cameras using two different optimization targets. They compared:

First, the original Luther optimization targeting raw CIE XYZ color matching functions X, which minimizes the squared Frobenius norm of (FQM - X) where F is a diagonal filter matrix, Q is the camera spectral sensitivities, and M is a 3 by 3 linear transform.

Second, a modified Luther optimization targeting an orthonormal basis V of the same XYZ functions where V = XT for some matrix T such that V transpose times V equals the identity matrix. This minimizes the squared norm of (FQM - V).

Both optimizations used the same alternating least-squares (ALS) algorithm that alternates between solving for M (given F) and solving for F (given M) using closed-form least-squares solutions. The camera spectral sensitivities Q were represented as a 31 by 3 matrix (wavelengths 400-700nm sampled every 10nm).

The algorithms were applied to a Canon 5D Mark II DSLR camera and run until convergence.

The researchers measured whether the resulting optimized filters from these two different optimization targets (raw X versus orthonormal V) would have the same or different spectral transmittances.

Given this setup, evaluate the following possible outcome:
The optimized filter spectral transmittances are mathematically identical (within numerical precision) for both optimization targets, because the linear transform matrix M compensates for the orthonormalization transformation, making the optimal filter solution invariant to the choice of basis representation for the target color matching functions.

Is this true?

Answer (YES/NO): NO